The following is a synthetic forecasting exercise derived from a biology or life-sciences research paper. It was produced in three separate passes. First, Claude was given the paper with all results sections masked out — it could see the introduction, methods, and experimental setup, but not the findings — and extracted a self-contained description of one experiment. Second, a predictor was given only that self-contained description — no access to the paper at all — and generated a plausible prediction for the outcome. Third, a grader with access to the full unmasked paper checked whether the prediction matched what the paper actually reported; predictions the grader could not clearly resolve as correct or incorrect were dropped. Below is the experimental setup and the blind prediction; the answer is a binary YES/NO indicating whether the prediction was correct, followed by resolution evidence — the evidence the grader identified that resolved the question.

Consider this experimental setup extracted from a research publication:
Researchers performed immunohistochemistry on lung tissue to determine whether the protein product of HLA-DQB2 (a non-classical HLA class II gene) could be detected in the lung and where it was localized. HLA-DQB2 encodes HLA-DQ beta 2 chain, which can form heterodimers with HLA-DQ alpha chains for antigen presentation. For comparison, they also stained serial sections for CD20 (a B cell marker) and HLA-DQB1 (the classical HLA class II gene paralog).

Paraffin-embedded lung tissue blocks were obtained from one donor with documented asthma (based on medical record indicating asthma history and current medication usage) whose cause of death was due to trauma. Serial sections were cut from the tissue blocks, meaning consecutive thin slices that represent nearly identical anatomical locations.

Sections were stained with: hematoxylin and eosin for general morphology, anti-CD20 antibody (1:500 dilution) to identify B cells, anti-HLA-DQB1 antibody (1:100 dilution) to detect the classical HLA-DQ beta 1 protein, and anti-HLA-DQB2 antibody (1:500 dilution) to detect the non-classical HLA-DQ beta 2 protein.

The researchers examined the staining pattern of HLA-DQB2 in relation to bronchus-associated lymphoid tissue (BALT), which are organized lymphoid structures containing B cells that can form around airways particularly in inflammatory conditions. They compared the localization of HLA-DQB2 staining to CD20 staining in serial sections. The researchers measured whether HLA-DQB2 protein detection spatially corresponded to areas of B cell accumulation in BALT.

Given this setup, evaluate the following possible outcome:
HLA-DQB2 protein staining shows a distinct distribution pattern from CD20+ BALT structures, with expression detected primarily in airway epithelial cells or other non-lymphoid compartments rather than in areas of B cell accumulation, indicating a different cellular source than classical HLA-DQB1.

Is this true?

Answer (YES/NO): NO